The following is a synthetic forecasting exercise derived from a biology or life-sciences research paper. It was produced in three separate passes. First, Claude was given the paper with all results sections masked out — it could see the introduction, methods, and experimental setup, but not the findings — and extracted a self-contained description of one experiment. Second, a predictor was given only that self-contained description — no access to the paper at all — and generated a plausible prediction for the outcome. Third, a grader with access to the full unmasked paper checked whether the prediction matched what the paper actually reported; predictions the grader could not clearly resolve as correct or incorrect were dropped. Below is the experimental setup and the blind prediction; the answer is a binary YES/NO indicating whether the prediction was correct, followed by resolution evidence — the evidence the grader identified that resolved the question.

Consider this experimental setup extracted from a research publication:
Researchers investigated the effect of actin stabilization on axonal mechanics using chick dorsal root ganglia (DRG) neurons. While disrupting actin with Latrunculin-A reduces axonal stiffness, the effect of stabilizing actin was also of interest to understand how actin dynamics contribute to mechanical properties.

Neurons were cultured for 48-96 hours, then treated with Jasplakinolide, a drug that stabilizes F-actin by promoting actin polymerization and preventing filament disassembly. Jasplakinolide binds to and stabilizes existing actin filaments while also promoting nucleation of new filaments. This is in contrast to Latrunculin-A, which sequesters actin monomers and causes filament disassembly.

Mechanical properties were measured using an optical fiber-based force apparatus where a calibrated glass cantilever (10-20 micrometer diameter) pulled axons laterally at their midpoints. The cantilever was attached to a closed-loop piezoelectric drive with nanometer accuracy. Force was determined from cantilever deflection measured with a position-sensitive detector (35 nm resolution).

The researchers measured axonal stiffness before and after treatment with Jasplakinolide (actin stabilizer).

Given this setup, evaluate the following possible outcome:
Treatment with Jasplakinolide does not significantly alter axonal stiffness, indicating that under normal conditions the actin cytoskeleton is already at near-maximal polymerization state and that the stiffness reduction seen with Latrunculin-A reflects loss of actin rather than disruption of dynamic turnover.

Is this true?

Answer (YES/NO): NO